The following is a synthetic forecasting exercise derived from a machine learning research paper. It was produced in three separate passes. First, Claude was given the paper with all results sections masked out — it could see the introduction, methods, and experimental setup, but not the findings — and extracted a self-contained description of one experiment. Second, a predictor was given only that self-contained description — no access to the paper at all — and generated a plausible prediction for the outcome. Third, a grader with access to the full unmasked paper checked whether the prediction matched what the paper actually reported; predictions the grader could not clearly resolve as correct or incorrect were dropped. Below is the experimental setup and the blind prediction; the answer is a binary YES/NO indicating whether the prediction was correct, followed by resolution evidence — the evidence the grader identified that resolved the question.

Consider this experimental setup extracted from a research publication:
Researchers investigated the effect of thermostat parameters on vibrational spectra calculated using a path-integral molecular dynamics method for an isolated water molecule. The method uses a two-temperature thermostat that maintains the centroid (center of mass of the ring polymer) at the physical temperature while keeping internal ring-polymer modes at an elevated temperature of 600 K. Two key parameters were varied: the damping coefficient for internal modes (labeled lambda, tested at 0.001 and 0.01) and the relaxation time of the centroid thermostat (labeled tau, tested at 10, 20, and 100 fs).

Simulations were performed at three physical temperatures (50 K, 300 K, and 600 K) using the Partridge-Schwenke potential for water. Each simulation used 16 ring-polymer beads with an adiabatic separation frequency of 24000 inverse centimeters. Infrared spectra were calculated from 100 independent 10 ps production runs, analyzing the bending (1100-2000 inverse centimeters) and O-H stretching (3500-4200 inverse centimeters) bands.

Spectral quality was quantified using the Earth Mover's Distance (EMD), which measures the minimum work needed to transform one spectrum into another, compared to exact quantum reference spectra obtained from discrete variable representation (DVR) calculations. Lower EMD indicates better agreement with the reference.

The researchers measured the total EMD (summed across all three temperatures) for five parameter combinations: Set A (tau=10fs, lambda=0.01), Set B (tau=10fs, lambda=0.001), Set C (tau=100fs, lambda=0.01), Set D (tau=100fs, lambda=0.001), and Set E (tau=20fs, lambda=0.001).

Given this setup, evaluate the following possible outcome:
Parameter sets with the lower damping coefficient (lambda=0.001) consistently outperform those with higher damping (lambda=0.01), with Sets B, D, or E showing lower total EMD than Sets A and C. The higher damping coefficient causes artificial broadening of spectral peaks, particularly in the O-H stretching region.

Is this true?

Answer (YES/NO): NO